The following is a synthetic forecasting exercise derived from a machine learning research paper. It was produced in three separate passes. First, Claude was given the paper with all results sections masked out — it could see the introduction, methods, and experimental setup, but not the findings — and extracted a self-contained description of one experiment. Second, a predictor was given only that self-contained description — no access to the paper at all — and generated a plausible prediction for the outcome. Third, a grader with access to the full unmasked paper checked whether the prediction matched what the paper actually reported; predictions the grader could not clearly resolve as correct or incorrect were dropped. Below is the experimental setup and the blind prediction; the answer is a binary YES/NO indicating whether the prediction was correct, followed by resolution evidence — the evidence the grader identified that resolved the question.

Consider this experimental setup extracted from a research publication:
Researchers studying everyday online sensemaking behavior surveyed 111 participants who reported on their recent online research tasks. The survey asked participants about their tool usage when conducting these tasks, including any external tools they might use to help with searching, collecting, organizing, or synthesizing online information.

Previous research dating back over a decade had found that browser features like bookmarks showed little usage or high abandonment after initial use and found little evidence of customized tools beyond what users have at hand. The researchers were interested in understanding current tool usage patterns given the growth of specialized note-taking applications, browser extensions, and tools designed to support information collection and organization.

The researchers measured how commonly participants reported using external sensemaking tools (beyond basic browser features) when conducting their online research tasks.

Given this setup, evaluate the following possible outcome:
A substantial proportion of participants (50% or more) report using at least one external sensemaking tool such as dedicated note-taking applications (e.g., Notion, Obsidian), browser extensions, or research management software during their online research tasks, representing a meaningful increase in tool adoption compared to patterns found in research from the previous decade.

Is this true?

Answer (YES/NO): NO